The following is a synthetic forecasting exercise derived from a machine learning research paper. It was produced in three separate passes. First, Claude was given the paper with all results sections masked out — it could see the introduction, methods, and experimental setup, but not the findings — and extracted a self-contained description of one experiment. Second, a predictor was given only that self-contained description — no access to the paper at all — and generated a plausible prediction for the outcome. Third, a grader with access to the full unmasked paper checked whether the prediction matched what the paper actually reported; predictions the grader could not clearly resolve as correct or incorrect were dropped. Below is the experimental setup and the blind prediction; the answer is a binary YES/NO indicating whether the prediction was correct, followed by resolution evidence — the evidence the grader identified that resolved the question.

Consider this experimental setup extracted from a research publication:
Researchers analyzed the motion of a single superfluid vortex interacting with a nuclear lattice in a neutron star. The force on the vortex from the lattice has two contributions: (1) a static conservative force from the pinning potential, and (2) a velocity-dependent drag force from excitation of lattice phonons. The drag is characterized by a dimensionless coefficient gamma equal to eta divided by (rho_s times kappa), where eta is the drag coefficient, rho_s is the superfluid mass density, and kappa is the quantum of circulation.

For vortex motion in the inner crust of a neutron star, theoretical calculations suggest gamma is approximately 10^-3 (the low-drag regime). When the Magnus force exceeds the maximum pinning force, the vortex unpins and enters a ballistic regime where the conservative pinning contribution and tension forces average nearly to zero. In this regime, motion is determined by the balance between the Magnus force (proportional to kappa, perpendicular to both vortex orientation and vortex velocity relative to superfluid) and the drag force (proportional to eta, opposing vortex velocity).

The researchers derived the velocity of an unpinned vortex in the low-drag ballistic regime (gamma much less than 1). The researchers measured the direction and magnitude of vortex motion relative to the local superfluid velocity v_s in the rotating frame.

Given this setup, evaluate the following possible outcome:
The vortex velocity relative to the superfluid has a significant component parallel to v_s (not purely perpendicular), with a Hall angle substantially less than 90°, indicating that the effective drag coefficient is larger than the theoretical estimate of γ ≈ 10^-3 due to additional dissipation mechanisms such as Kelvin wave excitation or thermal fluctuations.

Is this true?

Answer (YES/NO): NO